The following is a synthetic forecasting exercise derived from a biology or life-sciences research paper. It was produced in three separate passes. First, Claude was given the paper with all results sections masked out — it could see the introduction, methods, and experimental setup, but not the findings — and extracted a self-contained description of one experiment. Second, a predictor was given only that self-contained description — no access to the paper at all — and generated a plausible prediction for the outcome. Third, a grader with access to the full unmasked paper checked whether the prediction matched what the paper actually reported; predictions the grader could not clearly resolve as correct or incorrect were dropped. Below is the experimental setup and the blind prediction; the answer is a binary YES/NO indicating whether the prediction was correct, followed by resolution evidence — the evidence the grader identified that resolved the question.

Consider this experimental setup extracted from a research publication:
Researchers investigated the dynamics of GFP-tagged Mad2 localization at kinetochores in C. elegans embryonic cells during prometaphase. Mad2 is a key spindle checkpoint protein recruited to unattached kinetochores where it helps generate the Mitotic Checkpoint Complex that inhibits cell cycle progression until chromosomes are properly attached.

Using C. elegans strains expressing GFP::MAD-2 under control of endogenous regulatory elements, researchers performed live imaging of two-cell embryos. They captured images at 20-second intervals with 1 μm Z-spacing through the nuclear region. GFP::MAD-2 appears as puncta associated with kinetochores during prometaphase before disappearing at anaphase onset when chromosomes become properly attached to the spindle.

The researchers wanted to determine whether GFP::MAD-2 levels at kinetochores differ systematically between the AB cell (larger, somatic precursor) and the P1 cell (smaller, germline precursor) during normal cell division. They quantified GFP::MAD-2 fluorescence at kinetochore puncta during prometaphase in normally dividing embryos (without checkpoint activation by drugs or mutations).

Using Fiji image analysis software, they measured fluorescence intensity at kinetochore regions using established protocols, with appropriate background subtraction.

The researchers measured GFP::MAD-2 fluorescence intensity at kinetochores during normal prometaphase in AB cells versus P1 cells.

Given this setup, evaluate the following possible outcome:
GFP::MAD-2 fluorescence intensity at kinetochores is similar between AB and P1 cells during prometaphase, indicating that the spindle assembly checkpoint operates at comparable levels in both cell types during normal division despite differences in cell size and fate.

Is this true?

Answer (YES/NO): YES